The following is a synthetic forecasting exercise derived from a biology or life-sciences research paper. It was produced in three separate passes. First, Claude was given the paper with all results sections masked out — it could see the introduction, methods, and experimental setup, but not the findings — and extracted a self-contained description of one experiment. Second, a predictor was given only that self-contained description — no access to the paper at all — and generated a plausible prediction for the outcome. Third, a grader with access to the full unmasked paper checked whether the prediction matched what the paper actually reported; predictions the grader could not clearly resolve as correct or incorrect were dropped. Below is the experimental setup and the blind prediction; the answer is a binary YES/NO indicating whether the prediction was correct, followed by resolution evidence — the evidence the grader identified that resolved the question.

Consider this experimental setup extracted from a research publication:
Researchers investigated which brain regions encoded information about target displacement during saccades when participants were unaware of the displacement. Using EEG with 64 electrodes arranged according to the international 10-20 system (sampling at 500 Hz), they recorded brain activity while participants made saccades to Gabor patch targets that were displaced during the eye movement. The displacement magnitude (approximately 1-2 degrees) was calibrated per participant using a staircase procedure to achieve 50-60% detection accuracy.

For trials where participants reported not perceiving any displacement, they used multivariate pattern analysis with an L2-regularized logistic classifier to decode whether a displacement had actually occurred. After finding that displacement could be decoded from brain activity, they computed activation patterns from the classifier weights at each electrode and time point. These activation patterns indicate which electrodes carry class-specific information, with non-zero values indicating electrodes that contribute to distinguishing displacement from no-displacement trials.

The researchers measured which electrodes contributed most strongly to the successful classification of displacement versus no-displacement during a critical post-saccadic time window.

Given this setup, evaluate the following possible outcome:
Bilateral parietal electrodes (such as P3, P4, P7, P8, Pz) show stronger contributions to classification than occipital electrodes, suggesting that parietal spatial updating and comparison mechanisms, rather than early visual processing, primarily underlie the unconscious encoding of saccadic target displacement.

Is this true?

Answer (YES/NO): NO